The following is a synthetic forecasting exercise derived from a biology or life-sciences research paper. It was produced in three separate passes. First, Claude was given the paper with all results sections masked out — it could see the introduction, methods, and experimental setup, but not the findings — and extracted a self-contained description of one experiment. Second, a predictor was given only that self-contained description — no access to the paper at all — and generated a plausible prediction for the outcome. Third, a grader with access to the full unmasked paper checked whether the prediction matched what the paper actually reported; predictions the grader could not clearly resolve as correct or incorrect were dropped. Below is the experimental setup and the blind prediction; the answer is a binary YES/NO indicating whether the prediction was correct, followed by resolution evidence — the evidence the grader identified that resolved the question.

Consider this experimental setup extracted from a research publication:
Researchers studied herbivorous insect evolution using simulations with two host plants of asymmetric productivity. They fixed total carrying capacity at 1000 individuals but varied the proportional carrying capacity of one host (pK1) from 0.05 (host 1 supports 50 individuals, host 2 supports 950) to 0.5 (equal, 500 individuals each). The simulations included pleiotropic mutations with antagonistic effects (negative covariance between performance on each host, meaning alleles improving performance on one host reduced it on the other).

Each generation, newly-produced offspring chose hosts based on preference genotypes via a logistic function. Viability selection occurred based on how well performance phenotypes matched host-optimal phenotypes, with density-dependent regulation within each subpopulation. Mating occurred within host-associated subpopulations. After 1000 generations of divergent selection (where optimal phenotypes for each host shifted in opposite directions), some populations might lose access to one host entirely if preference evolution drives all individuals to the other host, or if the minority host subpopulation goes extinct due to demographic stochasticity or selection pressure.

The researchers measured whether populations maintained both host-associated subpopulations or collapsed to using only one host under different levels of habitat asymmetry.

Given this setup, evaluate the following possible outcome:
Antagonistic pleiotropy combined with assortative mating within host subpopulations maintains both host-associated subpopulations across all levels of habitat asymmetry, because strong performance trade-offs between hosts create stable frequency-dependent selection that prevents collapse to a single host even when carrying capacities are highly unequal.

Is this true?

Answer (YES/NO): NO